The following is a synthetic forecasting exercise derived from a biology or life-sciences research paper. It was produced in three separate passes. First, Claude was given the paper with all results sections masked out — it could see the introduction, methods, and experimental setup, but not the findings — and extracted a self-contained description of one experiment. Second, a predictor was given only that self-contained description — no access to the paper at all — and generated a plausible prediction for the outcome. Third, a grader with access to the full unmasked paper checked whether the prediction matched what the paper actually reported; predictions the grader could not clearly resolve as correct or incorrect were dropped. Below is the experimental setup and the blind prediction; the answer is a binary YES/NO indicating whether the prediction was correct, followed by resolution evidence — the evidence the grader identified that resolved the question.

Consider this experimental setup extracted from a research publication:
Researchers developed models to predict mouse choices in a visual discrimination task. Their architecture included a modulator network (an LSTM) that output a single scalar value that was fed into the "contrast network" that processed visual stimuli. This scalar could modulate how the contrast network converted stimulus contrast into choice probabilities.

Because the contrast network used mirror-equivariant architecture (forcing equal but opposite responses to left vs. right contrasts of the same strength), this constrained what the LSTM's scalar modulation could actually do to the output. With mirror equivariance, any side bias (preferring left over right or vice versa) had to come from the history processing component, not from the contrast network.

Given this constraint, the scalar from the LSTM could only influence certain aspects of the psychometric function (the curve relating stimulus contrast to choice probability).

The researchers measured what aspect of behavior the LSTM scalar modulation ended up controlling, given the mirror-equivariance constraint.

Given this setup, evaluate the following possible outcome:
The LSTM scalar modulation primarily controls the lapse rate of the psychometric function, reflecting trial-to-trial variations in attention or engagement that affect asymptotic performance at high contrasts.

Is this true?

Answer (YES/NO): NO